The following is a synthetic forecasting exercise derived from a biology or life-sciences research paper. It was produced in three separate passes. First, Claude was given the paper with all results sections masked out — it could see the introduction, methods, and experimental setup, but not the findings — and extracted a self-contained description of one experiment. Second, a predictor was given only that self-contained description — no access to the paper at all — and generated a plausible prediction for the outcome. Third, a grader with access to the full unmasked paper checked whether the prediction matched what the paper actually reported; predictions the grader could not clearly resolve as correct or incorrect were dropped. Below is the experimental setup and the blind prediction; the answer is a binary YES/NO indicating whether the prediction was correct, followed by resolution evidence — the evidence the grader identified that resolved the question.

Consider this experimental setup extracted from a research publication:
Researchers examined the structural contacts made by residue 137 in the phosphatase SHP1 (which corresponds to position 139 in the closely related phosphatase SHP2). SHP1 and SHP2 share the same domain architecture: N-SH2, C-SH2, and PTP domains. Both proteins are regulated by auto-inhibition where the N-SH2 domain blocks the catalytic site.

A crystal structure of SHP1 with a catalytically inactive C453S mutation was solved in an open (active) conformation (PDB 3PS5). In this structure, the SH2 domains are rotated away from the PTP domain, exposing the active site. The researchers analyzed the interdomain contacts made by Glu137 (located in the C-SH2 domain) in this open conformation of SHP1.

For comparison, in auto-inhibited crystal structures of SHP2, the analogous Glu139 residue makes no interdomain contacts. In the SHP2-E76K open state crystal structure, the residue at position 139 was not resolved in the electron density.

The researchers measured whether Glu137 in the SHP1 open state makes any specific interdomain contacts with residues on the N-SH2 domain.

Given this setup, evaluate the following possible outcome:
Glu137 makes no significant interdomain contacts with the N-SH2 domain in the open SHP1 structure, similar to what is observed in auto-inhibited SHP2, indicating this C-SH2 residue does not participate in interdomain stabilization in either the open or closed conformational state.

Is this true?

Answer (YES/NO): NO